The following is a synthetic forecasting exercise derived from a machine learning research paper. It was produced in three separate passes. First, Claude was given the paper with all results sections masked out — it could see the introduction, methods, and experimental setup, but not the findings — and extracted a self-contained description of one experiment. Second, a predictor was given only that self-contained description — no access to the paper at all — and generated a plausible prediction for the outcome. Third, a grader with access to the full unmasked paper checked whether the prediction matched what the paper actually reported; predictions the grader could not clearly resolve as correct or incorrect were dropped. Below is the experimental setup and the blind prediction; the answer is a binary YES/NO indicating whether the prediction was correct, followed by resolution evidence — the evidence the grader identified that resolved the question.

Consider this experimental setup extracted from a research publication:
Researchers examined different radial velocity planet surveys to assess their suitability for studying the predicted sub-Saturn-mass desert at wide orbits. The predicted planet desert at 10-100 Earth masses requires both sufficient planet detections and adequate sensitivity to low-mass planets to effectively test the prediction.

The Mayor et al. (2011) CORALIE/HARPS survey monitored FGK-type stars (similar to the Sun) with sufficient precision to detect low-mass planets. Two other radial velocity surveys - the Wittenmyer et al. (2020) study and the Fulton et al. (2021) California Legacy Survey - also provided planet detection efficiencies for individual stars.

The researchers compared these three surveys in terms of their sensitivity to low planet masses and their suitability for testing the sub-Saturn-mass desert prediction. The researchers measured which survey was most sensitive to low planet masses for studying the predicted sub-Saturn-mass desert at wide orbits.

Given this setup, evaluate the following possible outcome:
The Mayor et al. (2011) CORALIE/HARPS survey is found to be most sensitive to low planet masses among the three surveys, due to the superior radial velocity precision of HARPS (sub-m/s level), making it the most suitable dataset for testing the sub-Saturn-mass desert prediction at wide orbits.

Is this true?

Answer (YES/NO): YES